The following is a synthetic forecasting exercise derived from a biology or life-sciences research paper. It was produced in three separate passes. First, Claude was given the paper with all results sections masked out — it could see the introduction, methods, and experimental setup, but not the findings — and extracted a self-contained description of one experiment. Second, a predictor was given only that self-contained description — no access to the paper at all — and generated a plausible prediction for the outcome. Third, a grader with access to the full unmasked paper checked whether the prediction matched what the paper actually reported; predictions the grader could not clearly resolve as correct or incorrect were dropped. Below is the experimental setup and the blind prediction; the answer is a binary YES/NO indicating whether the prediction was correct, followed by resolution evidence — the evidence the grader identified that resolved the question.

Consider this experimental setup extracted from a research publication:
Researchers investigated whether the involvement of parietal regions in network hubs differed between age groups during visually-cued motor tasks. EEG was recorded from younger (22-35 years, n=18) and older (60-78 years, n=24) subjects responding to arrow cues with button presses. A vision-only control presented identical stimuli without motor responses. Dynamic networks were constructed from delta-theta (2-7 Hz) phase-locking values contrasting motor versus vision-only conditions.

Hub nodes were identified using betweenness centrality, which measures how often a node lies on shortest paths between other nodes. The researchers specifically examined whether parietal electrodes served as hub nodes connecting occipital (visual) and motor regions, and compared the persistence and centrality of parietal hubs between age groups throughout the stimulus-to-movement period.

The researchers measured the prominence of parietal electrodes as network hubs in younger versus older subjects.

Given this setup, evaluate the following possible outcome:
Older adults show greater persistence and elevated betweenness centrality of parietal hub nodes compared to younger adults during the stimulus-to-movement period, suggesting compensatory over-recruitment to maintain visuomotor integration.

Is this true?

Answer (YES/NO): NO